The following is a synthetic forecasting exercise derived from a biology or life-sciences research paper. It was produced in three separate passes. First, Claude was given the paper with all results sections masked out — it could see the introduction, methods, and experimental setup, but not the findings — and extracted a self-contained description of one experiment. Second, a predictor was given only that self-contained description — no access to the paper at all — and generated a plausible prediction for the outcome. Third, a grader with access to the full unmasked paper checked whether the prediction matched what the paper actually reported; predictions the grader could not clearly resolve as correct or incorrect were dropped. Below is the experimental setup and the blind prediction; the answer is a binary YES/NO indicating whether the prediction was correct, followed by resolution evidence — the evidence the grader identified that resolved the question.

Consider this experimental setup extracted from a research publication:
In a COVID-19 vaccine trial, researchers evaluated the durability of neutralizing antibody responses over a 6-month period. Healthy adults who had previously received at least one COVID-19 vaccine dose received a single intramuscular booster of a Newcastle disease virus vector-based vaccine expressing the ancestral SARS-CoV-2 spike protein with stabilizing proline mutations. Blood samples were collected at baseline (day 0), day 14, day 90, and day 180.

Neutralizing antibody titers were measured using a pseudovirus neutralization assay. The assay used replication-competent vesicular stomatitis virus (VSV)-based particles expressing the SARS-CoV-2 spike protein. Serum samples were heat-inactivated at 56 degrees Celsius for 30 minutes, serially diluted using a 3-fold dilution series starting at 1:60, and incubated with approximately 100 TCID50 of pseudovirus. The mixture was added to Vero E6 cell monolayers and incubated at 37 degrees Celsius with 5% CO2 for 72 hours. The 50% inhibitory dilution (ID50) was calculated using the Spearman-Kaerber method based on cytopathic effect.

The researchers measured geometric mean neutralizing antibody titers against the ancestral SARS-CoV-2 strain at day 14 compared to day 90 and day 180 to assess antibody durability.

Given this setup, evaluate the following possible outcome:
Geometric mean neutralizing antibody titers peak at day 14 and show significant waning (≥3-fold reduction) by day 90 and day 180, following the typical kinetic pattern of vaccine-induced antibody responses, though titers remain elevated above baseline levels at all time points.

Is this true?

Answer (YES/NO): NO